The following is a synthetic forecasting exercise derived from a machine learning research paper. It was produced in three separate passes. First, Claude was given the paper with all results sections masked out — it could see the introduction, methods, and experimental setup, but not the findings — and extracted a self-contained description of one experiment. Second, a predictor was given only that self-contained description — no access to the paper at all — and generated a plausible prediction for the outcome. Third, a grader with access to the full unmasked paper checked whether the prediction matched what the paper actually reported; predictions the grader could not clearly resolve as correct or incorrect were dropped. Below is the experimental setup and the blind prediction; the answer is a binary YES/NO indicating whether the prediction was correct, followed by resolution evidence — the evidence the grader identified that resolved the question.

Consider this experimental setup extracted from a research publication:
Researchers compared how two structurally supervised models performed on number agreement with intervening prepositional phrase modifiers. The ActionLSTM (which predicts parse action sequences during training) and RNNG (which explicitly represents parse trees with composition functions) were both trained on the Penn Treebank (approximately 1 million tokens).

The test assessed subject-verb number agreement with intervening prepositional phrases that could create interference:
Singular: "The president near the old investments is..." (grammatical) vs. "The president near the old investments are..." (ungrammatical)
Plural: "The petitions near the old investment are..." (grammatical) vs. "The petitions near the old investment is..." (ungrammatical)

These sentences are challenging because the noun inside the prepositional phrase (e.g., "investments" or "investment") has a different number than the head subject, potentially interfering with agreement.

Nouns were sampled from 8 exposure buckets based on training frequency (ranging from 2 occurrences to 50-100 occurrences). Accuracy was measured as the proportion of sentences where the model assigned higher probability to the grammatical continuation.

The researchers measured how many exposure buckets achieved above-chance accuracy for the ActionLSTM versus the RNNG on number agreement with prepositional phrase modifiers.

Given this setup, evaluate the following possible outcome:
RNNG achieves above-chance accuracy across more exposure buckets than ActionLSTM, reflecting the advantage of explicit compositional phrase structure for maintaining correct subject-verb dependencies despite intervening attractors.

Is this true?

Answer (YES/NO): NO